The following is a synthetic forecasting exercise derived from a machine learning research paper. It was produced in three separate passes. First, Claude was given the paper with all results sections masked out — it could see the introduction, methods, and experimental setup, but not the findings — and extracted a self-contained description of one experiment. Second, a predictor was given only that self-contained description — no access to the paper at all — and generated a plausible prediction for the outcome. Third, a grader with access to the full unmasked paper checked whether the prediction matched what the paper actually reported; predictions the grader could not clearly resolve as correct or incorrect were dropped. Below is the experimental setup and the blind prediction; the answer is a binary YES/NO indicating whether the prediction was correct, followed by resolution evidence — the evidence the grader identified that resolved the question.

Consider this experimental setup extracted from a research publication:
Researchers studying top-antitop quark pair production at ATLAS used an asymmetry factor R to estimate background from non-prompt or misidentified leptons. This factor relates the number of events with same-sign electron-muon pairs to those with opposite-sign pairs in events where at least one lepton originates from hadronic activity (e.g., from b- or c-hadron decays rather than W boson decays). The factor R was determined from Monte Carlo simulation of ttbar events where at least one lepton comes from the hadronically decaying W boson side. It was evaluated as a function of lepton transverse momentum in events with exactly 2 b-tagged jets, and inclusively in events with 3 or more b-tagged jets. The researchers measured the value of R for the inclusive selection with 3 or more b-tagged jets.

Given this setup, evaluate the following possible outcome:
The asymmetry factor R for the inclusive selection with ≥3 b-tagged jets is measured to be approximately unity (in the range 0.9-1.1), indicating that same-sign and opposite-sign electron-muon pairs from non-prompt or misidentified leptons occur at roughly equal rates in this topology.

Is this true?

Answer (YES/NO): NO